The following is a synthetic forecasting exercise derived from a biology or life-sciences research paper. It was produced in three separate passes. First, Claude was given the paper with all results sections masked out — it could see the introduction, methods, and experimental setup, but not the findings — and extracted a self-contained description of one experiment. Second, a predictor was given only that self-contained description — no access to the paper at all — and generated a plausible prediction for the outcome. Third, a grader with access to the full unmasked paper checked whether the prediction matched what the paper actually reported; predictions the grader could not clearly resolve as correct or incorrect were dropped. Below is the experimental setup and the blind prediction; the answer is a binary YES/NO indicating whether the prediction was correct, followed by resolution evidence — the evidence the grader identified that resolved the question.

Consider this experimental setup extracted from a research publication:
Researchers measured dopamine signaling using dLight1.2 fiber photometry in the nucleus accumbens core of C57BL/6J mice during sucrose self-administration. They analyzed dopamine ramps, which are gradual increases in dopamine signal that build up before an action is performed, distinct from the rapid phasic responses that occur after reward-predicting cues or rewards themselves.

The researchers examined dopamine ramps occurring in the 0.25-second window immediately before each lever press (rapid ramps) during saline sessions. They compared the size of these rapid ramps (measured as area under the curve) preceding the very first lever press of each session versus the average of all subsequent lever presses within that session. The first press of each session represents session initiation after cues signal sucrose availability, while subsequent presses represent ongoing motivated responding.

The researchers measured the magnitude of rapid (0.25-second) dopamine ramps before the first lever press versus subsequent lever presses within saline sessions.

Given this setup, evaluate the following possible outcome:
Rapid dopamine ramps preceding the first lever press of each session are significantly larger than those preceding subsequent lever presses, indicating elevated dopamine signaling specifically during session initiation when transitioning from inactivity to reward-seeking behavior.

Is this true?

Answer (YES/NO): YES